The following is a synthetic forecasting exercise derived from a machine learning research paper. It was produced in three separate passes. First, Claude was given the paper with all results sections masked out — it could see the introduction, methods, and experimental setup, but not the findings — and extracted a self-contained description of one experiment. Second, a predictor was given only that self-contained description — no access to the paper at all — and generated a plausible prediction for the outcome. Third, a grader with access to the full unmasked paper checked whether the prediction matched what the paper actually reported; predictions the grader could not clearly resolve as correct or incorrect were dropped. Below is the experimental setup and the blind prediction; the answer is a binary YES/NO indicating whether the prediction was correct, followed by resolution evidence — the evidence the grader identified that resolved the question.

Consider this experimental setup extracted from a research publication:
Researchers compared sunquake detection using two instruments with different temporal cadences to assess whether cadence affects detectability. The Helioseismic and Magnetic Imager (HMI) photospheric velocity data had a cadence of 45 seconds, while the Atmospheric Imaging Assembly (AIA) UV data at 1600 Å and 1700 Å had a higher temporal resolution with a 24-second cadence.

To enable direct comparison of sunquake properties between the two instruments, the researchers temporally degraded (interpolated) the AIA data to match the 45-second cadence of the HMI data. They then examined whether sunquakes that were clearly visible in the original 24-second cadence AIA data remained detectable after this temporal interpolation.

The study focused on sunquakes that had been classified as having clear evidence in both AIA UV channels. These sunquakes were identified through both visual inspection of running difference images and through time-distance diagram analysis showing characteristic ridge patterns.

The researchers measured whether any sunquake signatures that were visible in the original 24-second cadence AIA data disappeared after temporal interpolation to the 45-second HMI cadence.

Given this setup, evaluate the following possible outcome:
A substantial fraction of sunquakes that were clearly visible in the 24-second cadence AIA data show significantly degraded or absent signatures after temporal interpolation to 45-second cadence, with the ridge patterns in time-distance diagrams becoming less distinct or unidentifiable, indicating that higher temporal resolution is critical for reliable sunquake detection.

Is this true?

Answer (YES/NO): NO